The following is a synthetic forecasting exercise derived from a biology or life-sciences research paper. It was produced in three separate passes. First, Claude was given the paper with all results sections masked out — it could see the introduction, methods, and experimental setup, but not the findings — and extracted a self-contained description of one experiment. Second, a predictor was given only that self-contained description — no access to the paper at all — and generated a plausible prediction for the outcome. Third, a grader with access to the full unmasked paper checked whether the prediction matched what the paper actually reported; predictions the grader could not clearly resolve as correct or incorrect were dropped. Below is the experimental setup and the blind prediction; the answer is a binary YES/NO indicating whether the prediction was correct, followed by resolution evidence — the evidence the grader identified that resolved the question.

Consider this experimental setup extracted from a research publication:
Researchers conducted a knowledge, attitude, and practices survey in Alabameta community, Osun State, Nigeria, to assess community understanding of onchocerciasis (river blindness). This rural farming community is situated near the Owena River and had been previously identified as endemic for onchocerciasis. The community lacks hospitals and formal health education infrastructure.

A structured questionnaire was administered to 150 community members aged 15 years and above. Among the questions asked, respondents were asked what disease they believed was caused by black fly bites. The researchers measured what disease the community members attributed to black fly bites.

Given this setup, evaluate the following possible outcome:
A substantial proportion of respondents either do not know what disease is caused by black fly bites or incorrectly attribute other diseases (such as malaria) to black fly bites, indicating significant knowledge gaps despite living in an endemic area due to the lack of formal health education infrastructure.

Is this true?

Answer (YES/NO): YES